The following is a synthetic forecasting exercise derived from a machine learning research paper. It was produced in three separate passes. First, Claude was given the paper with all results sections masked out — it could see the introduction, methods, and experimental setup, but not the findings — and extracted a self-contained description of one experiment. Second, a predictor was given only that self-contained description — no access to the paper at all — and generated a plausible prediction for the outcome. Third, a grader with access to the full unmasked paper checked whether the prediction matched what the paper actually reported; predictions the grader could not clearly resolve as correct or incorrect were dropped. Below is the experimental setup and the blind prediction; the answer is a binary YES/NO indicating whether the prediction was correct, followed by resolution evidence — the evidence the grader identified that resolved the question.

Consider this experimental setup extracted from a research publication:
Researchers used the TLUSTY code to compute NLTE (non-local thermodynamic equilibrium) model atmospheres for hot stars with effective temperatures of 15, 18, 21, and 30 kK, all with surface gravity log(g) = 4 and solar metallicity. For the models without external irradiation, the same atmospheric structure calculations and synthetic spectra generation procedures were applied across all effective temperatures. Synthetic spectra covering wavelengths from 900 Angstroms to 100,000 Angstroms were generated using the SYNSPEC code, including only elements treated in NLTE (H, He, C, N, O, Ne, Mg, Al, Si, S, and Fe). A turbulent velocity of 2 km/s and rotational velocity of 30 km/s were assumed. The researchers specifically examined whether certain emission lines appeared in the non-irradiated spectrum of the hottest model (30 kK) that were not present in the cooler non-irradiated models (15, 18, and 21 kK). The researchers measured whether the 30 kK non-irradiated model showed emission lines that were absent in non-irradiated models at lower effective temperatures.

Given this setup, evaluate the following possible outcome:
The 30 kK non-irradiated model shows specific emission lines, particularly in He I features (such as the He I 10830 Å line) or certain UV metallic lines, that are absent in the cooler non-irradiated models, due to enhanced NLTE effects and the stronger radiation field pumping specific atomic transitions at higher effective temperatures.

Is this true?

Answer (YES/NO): YES